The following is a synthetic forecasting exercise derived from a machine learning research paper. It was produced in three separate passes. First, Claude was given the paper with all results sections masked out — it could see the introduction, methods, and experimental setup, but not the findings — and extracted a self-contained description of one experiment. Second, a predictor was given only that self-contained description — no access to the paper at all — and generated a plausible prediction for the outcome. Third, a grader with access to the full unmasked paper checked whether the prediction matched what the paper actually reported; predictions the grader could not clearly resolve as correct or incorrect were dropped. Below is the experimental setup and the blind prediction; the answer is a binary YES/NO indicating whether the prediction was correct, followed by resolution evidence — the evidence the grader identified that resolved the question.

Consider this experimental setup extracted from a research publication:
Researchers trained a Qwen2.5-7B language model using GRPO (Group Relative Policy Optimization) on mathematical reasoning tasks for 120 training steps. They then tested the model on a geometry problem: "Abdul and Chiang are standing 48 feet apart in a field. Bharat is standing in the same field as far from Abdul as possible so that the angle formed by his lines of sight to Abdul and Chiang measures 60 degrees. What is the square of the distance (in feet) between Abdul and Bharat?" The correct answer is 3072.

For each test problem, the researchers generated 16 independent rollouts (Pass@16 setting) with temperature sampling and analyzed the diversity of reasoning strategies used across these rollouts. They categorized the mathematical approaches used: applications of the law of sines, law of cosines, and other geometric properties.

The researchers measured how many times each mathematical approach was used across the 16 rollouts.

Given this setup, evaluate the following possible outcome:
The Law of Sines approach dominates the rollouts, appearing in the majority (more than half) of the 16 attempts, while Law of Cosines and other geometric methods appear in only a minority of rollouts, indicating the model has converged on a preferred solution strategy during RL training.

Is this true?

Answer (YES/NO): YES